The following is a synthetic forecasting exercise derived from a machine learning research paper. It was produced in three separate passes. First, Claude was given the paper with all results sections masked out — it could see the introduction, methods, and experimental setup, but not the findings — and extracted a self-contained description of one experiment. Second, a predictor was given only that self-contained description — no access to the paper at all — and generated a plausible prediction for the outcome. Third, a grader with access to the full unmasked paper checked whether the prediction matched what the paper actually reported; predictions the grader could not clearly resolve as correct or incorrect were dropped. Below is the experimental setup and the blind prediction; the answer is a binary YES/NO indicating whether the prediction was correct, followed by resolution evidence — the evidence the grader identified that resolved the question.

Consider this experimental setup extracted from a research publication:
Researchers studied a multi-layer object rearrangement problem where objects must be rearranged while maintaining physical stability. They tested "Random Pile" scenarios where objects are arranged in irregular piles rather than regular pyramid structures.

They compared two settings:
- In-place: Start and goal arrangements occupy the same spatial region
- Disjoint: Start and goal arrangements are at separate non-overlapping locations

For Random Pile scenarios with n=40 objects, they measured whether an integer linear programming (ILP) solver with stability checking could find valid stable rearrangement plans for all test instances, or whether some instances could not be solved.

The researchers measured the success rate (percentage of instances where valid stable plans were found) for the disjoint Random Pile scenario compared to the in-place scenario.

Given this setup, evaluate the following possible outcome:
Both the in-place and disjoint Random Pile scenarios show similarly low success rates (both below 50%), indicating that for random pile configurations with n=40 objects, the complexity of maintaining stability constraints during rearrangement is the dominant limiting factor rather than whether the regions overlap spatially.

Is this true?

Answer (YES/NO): NO